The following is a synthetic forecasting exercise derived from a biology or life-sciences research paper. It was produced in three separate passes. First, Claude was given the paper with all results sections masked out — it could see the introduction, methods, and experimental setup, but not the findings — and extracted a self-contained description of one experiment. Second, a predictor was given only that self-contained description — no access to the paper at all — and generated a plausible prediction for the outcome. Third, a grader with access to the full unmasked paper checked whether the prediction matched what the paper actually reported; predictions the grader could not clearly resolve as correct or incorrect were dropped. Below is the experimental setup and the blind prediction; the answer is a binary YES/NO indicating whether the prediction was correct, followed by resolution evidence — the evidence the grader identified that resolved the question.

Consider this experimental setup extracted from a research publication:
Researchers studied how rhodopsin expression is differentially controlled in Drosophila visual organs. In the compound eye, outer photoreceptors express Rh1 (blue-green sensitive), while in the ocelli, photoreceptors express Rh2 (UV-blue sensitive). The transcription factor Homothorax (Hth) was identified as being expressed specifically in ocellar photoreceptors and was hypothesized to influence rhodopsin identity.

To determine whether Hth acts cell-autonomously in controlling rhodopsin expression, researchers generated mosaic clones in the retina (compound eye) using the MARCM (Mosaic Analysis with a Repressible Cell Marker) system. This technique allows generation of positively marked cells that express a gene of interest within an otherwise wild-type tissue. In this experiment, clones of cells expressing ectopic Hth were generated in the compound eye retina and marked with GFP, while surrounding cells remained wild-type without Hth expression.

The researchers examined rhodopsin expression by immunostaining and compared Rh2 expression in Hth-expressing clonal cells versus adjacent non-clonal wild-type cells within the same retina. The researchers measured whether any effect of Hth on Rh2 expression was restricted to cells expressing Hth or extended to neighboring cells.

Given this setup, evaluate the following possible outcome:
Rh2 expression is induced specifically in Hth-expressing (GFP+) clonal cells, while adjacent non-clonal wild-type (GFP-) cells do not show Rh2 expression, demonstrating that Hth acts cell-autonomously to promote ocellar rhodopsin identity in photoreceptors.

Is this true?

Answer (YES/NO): YES